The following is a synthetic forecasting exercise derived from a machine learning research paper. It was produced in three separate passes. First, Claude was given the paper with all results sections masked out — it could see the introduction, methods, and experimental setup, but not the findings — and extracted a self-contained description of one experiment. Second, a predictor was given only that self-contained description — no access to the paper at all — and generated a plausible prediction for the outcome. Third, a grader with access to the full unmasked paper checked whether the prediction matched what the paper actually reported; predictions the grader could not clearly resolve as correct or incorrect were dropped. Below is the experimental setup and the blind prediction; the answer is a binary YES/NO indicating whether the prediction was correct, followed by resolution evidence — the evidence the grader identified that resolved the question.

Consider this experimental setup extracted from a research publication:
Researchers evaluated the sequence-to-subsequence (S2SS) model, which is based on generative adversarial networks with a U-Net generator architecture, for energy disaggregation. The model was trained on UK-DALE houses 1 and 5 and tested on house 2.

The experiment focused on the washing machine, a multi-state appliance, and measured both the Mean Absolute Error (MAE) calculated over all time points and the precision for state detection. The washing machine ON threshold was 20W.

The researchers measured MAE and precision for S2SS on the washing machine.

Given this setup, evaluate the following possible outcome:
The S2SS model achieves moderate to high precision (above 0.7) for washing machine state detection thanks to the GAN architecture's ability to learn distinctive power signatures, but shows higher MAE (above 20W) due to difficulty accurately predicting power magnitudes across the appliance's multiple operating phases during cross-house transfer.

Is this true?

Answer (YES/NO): NO